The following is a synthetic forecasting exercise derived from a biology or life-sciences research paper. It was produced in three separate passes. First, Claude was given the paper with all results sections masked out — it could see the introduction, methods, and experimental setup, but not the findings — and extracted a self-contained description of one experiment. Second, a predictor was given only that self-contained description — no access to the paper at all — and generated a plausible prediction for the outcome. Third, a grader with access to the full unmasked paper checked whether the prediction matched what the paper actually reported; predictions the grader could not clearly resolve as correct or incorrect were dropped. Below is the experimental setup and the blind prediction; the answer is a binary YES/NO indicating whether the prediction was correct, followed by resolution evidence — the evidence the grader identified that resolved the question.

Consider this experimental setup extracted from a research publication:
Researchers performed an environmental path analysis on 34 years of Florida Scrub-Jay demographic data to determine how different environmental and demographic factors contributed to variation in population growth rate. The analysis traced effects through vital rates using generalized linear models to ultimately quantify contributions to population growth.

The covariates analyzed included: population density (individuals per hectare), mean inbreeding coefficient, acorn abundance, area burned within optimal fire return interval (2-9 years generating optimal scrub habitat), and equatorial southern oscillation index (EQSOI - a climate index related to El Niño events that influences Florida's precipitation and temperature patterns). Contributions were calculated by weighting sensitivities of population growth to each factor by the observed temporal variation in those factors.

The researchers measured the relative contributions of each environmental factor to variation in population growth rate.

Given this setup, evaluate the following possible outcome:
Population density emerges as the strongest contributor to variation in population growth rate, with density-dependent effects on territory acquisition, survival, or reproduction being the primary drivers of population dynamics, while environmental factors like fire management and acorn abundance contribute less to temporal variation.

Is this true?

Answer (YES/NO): YES